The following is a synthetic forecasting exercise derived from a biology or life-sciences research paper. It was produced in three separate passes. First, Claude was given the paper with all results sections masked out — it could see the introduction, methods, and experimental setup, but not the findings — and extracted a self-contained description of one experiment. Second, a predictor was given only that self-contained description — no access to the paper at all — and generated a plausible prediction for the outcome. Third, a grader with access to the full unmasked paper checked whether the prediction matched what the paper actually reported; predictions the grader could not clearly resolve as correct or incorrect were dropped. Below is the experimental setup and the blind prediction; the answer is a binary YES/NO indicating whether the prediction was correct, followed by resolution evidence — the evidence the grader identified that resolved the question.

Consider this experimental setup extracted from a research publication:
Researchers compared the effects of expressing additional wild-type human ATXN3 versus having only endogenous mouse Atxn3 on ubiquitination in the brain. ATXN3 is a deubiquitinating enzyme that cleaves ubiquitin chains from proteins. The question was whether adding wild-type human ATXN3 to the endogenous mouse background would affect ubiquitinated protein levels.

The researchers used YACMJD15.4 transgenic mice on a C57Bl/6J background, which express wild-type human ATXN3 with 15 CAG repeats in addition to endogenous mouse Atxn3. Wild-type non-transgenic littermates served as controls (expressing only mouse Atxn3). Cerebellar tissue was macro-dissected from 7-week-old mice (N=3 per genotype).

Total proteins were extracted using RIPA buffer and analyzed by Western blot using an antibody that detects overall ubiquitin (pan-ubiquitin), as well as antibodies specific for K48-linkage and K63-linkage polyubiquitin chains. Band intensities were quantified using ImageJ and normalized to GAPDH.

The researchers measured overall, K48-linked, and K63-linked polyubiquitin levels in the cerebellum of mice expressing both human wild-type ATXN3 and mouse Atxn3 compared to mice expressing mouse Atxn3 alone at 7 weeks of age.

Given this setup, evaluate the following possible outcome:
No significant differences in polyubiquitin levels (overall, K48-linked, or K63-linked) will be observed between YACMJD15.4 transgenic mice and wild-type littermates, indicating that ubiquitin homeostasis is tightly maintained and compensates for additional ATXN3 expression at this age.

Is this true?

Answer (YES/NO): YES